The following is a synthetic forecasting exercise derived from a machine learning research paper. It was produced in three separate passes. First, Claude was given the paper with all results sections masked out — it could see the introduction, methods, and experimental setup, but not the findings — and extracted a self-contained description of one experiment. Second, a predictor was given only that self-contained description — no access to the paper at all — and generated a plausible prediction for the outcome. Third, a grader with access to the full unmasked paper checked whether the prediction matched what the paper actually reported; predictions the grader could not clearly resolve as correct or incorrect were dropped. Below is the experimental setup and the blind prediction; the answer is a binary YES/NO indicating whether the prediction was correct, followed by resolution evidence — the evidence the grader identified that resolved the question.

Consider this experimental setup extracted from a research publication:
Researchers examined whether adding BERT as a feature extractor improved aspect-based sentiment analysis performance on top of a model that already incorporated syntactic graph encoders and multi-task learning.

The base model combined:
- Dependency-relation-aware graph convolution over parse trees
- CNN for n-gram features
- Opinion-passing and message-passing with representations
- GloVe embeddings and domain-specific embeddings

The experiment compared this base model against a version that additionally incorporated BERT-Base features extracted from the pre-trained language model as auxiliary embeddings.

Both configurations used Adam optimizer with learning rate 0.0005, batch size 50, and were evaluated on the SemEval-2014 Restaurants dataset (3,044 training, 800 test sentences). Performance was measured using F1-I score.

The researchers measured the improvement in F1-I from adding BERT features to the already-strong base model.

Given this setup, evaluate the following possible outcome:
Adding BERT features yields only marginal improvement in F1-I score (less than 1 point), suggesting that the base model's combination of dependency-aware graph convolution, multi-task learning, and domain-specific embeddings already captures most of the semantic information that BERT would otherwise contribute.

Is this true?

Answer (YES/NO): NO